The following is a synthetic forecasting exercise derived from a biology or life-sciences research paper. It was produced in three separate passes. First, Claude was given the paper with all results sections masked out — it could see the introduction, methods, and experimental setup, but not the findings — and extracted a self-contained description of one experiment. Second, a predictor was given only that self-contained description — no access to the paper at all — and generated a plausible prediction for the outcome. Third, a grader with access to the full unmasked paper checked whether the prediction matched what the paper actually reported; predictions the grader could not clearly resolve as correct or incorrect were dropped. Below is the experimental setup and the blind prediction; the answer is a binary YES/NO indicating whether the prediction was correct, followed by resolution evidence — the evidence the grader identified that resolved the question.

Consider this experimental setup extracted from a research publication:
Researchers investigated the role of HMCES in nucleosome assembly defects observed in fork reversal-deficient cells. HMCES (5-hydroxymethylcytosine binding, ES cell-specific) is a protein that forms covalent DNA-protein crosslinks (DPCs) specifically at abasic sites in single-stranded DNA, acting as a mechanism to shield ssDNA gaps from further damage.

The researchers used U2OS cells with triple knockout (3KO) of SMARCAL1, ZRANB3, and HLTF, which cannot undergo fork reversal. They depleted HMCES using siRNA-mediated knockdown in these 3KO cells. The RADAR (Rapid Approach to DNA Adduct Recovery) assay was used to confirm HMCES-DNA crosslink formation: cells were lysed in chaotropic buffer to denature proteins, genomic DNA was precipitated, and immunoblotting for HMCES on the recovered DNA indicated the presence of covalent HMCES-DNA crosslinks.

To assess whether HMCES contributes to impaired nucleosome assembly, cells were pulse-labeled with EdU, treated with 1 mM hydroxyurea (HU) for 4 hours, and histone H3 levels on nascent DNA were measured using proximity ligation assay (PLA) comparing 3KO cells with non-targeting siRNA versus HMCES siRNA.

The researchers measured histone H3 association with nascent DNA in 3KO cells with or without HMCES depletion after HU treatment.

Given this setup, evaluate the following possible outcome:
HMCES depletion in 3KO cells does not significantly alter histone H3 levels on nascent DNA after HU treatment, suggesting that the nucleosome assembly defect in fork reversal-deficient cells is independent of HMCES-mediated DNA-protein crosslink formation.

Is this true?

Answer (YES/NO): NO